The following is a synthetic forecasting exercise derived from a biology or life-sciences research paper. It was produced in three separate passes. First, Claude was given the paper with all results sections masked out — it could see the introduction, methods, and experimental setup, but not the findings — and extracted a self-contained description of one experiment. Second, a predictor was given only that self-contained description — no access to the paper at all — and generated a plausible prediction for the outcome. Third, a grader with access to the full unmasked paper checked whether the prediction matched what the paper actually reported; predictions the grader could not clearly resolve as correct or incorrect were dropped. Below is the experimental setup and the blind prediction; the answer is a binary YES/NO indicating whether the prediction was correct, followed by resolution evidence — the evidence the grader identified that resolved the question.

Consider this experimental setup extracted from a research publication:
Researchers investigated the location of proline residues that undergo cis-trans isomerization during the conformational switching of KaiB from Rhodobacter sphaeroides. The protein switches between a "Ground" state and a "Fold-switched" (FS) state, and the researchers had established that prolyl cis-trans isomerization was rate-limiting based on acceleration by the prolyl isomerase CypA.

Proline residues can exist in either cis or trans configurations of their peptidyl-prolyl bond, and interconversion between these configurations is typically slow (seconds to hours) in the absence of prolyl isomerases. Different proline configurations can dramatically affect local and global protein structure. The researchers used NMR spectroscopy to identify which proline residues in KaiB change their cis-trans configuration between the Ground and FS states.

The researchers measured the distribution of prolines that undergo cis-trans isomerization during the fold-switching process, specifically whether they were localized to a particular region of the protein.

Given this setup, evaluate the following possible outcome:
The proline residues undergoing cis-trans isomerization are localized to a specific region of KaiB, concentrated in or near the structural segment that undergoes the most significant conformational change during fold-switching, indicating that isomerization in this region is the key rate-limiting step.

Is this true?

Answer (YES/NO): YES